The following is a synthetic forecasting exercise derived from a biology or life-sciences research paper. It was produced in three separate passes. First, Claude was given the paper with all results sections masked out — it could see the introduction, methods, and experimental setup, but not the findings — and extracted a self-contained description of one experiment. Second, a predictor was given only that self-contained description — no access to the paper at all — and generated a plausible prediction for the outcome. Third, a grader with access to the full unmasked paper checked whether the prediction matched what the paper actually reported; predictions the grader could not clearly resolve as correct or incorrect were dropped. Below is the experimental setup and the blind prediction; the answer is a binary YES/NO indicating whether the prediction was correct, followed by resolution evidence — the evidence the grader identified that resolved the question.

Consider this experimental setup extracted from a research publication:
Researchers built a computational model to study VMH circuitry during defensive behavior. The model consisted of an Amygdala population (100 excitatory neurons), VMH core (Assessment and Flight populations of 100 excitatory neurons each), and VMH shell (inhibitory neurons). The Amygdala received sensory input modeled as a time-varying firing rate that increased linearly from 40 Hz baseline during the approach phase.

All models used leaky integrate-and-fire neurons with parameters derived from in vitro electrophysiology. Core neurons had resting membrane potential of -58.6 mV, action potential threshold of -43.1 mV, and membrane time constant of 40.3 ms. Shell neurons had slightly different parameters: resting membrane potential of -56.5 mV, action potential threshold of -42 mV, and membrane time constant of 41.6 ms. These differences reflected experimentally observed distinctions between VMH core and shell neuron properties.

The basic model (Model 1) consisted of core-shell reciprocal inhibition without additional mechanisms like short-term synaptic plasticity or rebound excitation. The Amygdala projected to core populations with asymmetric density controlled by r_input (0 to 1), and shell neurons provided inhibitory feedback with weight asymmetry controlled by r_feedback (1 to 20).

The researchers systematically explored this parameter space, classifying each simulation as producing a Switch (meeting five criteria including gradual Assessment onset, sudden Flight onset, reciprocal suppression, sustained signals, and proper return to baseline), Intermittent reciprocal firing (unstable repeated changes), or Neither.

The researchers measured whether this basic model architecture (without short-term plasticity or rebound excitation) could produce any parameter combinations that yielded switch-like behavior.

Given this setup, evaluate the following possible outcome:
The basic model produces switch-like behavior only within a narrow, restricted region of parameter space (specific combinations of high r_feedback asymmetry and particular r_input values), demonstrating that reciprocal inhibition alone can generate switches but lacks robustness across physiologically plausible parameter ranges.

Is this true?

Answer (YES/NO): NO